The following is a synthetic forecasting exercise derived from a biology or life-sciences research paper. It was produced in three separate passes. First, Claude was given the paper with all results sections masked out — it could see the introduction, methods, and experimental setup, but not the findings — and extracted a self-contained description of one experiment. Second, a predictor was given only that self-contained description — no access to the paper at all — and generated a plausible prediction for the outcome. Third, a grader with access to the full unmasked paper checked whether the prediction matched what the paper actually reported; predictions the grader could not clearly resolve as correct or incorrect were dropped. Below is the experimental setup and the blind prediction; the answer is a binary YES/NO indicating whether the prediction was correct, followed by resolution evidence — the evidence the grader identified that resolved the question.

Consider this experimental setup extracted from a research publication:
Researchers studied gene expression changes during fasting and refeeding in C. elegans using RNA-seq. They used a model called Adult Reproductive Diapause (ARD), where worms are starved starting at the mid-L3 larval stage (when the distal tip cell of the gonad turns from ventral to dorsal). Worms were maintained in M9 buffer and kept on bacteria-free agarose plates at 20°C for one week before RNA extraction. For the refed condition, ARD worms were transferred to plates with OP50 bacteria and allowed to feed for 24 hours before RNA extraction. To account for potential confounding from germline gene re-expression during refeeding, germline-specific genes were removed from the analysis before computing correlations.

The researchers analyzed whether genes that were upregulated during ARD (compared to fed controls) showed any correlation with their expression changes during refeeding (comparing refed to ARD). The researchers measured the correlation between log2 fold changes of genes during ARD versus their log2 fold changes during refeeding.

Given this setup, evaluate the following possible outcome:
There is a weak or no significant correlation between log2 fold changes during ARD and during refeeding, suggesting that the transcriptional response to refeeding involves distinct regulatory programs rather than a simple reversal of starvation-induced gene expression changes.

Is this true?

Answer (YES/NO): NO